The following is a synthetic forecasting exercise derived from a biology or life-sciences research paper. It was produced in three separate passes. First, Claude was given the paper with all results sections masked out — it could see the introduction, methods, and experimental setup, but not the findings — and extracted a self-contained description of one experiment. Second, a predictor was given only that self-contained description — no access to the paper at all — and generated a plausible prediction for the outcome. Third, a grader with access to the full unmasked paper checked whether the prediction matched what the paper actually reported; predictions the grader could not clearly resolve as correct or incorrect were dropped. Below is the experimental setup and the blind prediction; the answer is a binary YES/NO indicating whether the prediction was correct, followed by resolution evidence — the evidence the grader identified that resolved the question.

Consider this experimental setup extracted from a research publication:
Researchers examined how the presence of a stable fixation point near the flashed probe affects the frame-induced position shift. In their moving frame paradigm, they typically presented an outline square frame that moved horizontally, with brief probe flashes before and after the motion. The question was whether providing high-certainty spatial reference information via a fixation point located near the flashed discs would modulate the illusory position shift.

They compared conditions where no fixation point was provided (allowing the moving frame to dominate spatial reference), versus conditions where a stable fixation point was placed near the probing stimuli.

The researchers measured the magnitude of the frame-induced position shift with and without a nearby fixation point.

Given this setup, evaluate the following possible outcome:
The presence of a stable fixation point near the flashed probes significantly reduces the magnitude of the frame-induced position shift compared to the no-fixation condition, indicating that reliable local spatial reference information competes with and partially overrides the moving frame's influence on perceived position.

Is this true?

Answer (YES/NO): NO